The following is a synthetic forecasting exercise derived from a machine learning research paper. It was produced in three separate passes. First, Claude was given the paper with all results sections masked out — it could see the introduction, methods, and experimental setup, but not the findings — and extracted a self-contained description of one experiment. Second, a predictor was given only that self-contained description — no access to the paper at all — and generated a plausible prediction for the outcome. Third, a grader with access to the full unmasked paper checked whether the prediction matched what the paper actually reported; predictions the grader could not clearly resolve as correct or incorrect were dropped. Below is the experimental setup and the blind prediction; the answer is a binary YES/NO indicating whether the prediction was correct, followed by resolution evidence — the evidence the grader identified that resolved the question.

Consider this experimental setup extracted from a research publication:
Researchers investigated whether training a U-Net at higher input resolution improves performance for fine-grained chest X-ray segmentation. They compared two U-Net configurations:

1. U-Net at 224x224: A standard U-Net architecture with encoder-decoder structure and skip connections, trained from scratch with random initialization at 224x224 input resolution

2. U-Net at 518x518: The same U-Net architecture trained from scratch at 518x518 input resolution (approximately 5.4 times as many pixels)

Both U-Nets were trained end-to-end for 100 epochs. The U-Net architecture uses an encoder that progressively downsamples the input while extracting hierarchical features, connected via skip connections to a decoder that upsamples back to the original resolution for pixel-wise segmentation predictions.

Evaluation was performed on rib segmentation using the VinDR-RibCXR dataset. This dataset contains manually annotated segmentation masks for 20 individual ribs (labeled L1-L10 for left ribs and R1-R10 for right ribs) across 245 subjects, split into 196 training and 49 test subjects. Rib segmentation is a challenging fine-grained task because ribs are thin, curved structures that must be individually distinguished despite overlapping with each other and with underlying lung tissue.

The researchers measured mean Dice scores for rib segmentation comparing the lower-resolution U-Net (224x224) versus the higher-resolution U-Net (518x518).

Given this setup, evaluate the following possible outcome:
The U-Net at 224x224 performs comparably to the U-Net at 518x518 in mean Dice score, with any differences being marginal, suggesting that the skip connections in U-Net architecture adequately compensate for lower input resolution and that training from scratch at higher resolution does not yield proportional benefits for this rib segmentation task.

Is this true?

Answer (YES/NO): NO